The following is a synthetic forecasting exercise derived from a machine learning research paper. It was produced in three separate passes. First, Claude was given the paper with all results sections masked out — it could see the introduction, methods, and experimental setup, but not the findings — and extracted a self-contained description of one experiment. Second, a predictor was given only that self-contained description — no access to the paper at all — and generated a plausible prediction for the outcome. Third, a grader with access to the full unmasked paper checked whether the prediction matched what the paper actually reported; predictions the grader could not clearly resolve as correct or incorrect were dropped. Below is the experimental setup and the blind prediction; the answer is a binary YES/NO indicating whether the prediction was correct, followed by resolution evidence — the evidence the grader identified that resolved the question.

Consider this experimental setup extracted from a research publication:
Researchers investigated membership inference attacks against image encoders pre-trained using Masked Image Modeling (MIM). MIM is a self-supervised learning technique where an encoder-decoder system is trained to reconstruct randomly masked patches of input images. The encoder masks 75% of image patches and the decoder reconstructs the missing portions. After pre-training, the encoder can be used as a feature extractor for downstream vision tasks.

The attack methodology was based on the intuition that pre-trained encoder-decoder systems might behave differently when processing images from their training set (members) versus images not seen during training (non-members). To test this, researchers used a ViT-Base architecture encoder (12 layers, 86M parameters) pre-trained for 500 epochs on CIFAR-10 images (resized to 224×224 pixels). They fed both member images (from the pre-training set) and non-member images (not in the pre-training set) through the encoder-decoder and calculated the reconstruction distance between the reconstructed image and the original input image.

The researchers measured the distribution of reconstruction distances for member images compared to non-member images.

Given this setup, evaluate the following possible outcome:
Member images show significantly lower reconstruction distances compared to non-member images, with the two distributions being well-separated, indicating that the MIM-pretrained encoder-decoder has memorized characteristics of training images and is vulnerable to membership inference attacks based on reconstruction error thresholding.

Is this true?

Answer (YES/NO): YES